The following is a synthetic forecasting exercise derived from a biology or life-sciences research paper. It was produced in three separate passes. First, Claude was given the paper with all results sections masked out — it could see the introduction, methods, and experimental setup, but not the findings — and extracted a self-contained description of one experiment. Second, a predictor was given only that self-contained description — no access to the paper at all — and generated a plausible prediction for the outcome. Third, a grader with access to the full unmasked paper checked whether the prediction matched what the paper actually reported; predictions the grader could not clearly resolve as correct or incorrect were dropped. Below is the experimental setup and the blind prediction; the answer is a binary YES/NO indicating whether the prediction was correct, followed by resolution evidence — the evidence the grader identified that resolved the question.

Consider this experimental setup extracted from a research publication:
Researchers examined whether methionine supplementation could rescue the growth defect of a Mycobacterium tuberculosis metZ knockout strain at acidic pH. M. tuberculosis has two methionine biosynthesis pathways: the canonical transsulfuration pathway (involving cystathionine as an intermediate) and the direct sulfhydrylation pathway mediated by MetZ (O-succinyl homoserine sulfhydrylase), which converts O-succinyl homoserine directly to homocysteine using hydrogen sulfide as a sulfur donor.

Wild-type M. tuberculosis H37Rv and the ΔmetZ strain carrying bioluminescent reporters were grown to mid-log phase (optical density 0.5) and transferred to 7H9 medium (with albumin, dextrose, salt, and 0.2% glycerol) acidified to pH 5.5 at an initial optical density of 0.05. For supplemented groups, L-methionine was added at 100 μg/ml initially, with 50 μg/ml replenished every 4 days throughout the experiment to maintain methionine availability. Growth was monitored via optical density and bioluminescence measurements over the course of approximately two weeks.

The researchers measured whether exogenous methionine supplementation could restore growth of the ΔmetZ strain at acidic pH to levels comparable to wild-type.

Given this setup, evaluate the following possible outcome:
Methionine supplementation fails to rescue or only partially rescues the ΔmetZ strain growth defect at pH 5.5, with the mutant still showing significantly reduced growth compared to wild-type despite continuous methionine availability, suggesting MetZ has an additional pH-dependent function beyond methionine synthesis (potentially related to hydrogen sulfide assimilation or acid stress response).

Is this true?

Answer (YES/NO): NO